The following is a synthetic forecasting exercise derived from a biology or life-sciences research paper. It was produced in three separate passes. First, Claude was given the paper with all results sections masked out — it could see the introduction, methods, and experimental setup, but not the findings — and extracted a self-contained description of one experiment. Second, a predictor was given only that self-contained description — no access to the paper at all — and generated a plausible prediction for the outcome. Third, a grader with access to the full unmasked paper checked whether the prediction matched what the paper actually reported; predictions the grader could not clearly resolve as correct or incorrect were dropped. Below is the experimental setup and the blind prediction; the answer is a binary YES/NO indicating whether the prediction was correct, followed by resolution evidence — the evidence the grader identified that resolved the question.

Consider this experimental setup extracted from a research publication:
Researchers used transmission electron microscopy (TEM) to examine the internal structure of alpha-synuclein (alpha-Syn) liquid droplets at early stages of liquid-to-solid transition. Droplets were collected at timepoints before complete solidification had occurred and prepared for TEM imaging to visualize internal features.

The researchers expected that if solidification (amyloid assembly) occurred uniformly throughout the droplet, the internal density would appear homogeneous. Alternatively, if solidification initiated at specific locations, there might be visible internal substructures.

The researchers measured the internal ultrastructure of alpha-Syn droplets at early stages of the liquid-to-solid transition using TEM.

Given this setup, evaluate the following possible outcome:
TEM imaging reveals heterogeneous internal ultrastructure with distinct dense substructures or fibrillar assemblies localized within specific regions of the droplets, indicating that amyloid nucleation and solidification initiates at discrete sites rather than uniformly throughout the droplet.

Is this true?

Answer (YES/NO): YES